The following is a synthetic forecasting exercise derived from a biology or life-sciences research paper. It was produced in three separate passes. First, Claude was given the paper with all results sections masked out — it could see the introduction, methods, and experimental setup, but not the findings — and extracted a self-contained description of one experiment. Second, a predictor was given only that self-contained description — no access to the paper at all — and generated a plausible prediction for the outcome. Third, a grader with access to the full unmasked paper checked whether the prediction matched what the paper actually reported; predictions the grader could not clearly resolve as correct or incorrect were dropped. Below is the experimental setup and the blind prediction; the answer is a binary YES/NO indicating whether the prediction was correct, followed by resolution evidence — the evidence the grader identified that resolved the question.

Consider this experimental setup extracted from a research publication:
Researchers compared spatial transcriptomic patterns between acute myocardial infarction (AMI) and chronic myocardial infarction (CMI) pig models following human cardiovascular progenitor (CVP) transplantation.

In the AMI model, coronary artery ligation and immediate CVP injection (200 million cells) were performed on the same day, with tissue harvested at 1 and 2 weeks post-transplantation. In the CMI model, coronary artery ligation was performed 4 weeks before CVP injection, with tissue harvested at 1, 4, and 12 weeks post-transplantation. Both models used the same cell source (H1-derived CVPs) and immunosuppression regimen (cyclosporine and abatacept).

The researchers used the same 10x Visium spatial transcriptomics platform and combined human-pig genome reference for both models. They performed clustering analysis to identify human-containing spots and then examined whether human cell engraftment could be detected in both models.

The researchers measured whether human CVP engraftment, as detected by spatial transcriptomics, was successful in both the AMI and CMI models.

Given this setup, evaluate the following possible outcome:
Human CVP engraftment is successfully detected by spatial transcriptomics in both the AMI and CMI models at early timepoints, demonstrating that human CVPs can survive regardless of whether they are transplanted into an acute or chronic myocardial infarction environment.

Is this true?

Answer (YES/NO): YES